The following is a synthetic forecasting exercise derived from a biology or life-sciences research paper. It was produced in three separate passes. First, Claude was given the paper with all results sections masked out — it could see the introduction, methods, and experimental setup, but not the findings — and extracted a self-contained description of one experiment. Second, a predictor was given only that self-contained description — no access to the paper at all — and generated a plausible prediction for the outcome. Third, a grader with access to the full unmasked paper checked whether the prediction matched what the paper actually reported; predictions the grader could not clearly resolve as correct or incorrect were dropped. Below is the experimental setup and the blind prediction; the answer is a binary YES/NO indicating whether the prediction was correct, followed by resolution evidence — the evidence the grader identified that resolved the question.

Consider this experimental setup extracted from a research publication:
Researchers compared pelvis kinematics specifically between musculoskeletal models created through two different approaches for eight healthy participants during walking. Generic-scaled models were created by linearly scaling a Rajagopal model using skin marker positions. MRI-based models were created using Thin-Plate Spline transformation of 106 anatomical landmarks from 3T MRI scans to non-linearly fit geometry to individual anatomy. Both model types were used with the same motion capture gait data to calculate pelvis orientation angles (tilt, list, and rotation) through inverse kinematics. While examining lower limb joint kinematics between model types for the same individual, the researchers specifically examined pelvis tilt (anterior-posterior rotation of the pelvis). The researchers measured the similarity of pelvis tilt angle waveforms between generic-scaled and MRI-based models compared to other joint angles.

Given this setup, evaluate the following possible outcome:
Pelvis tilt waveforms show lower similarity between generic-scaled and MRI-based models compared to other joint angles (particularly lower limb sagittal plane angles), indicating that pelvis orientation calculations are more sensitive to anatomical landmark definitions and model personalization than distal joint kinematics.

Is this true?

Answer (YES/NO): YES